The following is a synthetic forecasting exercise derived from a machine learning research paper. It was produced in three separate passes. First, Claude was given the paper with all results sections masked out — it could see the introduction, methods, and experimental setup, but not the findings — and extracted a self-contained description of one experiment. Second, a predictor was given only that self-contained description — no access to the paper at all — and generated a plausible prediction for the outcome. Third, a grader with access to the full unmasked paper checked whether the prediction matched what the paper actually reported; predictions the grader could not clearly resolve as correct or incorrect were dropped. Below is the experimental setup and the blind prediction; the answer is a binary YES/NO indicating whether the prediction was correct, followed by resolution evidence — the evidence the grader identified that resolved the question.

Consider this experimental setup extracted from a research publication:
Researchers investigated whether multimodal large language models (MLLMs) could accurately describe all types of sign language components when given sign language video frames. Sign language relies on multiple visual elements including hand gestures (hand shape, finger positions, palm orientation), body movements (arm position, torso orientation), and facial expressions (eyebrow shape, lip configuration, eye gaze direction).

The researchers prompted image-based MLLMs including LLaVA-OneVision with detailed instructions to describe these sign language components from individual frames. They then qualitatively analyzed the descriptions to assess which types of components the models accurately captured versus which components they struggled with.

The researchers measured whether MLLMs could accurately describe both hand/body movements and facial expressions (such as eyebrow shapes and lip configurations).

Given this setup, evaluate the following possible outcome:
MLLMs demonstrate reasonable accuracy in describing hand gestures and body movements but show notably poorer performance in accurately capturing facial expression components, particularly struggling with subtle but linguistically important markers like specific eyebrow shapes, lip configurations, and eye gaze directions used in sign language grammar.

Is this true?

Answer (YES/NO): YES